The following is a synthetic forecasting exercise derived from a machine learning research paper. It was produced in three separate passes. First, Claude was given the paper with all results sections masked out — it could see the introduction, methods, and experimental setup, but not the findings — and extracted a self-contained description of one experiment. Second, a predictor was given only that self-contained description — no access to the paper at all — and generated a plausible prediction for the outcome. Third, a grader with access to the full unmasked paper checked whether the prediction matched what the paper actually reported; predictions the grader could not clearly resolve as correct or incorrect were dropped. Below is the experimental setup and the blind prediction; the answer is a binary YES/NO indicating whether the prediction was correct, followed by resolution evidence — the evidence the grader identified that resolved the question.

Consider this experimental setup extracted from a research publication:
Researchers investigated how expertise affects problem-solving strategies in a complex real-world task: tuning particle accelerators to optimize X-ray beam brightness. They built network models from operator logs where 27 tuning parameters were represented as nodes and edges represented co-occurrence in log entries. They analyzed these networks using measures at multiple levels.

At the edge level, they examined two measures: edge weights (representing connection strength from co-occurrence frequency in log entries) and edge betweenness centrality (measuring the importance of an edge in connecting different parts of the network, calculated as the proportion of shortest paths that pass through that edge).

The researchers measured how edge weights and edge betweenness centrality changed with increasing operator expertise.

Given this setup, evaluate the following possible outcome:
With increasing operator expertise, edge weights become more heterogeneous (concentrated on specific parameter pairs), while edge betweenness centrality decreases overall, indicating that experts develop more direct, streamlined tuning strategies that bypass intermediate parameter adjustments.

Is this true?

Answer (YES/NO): NO